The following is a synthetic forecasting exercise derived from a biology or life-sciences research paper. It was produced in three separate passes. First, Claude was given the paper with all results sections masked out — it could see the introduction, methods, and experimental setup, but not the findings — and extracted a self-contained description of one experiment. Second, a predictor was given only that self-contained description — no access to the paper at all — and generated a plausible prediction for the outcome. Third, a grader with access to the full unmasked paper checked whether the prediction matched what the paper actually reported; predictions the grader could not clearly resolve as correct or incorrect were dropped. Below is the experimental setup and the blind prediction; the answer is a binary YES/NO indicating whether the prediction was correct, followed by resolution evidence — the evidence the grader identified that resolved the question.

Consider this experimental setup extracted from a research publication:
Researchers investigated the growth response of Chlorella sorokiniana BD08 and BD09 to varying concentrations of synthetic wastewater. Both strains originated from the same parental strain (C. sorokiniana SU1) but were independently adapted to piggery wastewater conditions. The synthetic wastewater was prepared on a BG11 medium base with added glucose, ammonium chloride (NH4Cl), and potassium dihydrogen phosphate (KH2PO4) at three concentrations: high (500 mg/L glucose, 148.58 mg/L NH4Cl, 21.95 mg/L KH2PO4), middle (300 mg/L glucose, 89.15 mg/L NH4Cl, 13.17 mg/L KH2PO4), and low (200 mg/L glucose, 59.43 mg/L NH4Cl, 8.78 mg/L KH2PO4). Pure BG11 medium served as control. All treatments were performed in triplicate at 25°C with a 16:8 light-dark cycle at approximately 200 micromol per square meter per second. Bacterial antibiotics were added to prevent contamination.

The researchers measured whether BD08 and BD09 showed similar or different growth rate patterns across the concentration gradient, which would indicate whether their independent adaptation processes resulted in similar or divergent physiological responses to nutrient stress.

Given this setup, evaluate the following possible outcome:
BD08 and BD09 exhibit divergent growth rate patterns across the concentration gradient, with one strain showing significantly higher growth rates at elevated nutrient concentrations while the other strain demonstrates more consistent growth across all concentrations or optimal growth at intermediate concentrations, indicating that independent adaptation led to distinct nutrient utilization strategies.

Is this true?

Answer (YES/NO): NO